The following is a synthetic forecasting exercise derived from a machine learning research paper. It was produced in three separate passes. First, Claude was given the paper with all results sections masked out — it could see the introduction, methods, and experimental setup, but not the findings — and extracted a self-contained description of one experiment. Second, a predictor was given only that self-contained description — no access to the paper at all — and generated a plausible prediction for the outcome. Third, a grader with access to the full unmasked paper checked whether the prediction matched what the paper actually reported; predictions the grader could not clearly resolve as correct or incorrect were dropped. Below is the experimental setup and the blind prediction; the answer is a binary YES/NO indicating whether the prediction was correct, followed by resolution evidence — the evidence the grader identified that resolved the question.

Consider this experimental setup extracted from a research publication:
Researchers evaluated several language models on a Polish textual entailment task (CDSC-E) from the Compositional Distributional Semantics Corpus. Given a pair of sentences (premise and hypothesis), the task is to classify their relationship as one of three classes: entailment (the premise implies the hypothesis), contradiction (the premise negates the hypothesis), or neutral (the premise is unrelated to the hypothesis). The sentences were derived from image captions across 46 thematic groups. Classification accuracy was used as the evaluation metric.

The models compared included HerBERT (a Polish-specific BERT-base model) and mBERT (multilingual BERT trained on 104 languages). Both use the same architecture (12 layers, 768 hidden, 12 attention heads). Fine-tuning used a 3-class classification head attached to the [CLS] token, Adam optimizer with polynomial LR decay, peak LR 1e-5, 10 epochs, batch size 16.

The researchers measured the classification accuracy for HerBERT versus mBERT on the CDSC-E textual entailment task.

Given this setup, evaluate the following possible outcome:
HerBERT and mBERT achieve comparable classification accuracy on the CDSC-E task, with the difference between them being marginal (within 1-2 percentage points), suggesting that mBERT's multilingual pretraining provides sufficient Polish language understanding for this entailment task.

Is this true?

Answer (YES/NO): YES